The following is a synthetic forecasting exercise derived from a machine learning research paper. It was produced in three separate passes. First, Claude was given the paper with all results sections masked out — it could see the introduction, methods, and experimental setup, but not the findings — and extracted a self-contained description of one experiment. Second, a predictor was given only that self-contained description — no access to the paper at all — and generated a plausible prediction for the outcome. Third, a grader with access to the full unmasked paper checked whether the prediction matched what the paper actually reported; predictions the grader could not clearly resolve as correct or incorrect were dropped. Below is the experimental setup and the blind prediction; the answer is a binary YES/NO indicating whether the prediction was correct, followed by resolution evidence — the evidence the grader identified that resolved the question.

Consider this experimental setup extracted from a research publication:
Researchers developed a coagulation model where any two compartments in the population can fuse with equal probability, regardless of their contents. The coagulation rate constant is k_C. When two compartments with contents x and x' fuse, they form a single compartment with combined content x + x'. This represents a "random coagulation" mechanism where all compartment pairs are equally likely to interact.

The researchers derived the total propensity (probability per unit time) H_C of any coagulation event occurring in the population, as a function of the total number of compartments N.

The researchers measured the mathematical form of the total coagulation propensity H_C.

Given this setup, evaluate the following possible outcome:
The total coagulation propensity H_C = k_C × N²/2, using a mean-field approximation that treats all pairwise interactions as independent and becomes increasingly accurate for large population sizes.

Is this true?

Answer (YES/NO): NO